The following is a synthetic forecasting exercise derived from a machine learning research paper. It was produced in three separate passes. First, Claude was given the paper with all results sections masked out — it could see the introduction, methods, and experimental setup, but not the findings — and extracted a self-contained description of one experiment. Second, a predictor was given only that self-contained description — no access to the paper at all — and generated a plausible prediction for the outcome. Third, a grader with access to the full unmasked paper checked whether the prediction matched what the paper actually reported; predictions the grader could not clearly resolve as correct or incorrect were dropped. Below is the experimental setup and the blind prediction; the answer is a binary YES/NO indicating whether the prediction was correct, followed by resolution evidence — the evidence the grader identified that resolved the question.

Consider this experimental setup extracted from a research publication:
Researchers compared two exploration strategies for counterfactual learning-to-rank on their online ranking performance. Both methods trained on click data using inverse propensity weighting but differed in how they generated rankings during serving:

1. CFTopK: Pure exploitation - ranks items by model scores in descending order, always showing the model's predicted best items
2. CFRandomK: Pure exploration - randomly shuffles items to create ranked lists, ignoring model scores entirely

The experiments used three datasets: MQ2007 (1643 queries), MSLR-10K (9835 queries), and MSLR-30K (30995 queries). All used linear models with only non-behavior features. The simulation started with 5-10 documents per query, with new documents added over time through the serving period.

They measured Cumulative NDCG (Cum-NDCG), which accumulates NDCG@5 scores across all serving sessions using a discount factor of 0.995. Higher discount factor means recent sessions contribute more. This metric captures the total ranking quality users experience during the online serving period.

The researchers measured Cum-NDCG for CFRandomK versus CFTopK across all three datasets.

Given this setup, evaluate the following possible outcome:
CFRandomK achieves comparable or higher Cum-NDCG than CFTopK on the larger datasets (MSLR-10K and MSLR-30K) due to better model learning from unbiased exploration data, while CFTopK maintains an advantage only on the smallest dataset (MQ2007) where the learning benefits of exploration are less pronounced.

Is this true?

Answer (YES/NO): NO